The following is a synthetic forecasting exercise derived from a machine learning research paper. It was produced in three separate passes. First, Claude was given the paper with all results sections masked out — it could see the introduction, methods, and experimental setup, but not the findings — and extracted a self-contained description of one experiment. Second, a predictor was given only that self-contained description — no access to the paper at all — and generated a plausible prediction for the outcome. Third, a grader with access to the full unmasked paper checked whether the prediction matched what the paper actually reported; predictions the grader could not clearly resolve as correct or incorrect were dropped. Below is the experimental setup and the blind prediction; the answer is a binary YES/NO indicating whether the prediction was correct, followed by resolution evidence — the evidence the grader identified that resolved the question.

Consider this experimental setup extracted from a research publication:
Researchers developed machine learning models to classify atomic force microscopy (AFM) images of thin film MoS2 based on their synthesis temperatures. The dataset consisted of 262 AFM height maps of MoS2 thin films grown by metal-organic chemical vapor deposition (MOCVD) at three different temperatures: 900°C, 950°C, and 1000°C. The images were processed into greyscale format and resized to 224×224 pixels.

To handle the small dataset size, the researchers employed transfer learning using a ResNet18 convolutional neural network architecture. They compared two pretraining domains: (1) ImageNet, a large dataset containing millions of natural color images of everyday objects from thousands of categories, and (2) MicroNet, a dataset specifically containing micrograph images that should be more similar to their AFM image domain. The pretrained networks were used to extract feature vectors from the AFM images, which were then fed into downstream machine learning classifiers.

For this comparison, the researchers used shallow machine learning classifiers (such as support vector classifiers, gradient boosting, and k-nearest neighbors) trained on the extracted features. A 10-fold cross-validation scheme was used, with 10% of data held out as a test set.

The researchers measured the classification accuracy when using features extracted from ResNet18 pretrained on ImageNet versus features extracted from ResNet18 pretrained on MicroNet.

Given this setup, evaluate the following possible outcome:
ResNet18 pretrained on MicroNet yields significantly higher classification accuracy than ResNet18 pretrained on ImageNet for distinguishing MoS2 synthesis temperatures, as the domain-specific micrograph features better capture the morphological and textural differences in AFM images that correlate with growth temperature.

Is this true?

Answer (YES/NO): NO